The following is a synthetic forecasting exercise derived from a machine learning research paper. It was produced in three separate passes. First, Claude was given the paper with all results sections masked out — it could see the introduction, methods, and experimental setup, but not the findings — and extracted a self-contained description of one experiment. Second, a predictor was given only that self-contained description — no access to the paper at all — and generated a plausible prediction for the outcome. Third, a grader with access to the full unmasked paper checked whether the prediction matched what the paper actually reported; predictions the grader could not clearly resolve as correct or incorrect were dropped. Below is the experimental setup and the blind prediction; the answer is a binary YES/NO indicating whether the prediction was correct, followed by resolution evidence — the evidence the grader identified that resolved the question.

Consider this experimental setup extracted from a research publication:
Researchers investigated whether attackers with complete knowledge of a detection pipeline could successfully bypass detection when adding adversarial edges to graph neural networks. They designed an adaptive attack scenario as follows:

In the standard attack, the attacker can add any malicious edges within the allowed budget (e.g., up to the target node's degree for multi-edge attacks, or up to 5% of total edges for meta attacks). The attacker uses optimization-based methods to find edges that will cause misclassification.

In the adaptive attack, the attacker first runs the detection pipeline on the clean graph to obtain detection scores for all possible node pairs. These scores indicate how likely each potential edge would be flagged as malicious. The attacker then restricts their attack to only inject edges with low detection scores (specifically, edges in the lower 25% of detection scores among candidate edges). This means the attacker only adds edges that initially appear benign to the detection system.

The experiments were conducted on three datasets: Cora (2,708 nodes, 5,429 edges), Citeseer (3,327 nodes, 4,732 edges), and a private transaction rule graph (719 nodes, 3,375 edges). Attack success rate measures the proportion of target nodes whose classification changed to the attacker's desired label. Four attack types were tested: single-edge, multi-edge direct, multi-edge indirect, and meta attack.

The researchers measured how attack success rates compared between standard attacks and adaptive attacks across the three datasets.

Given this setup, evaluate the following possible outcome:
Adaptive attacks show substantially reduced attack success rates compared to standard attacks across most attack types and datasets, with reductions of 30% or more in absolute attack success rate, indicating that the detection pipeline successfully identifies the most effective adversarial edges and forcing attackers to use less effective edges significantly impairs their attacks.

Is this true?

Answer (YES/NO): NO